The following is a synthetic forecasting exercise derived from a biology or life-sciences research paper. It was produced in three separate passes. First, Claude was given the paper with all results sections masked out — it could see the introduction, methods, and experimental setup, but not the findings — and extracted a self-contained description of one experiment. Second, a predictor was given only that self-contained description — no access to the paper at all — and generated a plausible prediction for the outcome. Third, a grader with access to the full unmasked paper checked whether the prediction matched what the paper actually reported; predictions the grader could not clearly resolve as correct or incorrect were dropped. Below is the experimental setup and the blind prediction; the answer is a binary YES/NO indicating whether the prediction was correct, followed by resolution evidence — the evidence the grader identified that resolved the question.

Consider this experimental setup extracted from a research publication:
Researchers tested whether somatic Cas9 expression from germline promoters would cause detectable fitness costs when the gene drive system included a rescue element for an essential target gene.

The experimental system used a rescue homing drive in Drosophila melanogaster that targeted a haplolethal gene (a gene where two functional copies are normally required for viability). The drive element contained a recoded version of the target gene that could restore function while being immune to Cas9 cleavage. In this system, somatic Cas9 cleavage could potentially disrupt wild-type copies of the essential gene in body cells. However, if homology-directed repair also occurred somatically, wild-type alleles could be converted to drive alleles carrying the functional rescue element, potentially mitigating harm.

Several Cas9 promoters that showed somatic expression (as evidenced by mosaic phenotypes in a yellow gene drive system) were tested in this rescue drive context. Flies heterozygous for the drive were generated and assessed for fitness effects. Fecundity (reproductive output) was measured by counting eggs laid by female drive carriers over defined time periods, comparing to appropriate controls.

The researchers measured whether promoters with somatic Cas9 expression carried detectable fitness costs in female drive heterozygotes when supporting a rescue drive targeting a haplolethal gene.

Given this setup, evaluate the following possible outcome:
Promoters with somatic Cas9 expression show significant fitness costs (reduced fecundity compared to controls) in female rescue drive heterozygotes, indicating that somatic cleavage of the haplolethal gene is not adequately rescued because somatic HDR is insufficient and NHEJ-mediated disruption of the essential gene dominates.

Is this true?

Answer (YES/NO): NO